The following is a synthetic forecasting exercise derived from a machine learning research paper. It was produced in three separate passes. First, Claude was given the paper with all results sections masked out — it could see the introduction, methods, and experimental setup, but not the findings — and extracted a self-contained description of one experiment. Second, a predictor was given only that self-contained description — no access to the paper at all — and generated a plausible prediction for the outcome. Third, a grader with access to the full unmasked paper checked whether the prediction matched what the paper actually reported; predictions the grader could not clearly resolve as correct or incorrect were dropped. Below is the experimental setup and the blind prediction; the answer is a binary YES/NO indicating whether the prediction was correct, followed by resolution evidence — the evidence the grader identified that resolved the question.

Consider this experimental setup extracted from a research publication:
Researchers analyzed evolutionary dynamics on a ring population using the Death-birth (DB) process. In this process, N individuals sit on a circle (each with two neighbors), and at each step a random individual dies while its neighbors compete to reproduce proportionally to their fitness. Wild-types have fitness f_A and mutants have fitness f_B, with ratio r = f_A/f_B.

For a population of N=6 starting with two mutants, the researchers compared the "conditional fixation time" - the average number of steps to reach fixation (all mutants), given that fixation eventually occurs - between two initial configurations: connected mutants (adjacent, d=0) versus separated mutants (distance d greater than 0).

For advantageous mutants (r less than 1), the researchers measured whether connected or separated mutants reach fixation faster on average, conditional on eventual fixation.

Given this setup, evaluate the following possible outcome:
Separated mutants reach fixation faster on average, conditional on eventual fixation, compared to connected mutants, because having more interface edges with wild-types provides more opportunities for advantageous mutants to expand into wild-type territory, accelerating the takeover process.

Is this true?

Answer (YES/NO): YES